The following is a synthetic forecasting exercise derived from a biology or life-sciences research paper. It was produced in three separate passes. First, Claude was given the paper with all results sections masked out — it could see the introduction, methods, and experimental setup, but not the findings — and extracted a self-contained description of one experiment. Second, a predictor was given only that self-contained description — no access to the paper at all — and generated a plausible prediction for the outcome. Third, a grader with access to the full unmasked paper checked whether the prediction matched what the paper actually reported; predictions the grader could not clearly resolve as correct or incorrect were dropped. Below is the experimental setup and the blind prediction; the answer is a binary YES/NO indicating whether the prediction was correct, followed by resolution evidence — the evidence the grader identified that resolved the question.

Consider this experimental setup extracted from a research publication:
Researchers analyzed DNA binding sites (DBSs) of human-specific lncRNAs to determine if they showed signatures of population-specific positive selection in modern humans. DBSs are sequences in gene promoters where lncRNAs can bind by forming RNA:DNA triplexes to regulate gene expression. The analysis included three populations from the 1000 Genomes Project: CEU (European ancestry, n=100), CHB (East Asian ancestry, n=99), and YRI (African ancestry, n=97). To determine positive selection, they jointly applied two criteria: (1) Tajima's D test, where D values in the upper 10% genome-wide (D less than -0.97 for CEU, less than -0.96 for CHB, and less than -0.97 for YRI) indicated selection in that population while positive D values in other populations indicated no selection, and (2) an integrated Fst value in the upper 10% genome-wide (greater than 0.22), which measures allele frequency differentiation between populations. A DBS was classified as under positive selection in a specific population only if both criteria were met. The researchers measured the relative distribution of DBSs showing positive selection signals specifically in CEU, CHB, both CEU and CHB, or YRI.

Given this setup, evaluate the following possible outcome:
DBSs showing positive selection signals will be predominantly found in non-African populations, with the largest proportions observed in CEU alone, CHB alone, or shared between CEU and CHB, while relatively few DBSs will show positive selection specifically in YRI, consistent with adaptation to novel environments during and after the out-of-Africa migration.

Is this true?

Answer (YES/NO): YES